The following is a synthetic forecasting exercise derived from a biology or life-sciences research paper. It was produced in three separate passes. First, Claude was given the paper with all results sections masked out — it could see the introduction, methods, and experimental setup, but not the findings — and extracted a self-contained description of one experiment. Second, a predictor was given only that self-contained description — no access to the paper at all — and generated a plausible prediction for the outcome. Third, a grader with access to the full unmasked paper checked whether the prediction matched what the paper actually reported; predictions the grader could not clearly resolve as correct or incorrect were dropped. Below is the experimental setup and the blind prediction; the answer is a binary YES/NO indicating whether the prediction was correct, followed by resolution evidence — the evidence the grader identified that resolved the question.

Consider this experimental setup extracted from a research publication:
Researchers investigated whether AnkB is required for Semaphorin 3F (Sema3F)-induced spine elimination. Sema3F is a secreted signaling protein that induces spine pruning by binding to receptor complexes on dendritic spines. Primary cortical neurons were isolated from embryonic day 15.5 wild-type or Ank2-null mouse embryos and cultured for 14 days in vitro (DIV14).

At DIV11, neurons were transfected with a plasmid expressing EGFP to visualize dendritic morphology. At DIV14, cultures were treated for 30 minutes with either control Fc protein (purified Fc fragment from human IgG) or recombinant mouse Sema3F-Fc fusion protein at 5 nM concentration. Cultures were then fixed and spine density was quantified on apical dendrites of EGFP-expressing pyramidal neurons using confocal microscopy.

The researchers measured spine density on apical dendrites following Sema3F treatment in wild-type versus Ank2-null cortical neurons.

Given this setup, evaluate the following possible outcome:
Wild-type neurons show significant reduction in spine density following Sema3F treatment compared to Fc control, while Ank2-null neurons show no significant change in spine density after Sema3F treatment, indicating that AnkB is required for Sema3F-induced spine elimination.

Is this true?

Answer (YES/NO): YES